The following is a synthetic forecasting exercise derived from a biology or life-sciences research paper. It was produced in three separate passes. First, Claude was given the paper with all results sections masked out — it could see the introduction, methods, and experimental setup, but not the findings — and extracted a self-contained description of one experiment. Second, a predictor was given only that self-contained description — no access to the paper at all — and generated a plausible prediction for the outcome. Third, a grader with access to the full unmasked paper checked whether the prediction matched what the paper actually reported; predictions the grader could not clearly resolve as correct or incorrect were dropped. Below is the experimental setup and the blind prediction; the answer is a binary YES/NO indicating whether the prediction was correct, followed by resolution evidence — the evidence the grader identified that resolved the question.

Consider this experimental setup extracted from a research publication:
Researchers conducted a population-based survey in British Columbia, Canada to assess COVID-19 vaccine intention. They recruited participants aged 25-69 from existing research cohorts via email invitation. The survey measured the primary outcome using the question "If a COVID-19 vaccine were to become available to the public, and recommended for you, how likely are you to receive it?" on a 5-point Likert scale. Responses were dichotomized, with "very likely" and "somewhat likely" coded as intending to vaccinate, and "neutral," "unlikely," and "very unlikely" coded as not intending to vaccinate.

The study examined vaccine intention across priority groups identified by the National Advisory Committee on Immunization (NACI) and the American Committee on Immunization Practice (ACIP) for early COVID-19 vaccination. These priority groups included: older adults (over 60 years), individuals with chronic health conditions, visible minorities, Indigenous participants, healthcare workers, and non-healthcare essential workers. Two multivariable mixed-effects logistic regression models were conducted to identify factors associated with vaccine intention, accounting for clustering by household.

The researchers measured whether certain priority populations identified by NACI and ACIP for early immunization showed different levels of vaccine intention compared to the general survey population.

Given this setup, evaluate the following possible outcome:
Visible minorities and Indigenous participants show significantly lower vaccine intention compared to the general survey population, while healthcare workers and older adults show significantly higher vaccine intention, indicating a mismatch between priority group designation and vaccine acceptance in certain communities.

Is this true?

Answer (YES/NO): YES